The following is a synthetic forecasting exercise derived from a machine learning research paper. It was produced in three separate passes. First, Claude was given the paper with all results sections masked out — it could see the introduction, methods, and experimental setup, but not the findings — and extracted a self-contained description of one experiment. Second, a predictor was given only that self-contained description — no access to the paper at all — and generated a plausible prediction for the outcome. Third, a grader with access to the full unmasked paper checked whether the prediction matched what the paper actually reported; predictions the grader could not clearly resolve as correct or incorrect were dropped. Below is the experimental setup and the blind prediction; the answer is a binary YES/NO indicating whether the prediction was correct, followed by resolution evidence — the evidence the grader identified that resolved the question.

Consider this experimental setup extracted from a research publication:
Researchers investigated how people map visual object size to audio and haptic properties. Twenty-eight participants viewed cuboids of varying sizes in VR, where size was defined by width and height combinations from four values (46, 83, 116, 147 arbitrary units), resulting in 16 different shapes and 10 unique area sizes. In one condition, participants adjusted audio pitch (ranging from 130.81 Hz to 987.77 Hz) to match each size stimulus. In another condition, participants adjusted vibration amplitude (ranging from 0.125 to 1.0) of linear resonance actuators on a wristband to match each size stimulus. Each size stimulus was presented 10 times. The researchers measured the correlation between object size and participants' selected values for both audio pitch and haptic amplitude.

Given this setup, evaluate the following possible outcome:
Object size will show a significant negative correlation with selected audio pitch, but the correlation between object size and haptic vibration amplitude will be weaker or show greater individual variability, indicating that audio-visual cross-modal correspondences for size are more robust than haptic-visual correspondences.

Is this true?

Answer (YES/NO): NO